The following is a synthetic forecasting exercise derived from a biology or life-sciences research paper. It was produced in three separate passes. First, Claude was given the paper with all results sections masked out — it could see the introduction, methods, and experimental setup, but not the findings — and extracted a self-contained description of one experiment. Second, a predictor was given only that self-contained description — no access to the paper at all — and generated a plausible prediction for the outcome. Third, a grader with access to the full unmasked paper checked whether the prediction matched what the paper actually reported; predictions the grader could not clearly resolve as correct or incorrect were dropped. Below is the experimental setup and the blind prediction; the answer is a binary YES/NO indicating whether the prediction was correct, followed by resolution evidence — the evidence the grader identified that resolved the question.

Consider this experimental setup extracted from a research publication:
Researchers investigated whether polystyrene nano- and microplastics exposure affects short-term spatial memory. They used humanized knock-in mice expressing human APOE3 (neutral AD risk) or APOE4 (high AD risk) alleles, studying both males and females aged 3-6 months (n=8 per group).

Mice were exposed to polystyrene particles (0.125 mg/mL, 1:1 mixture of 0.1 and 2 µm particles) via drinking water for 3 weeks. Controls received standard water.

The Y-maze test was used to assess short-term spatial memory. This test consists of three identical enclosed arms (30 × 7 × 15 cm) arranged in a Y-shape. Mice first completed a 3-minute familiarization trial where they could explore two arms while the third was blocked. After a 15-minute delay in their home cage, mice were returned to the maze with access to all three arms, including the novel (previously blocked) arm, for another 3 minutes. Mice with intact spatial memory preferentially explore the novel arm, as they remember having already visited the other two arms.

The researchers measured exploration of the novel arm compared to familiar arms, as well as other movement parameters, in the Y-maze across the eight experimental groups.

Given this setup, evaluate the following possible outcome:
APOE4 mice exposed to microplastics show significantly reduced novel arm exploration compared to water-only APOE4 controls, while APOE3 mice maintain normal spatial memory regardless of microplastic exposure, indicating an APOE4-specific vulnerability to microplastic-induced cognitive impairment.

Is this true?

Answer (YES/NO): NO